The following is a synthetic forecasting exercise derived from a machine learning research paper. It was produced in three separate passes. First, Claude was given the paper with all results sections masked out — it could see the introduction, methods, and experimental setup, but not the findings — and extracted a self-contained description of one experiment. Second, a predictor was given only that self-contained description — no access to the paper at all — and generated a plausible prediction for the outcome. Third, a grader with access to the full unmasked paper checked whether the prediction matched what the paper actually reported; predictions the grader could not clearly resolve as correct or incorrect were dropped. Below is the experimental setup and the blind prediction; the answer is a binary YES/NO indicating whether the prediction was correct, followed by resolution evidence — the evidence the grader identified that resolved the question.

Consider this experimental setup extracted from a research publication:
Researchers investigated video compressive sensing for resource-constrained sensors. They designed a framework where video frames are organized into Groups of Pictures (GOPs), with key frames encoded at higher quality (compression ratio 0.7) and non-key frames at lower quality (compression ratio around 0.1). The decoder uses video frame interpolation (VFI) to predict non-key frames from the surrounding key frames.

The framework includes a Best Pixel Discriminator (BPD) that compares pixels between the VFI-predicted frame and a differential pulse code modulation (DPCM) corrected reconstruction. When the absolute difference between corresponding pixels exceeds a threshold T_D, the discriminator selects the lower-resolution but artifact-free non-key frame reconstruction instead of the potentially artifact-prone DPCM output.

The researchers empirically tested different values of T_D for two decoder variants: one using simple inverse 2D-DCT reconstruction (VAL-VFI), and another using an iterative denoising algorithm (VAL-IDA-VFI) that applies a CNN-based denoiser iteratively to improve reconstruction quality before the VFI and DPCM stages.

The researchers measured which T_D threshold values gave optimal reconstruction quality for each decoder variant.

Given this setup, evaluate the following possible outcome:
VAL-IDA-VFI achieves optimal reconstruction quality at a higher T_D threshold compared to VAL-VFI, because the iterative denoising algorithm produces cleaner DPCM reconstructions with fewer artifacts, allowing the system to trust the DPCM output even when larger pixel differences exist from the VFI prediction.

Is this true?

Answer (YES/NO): NO